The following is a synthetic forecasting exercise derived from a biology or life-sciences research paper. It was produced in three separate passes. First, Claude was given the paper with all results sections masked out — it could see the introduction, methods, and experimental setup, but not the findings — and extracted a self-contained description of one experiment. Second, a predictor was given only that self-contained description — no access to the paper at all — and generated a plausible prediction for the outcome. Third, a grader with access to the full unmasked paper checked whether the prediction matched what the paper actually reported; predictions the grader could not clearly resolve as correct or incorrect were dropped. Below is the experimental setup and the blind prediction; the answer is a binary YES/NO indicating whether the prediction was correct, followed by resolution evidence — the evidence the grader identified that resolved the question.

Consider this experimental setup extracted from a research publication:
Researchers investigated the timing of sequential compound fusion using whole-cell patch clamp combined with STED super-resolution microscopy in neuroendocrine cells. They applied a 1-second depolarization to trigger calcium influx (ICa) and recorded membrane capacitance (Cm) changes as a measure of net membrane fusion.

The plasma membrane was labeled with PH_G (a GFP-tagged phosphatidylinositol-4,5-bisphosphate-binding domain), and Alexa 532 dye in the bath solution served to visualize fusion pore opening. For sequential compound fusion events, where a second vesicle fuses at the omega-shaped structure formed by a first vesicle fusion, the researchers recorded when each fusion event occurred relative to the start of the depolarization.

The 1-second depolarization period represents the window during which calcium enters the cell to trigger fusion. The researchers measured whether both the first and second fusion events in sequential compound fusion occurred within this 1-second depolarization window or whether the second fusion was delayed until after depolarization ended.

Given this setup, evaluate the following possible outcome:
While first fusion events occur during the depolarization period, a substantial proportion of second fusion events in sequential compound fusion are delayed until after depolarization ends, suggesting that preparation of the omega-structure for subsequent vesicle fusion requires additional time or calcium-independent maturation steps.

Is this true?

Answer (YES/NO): YES